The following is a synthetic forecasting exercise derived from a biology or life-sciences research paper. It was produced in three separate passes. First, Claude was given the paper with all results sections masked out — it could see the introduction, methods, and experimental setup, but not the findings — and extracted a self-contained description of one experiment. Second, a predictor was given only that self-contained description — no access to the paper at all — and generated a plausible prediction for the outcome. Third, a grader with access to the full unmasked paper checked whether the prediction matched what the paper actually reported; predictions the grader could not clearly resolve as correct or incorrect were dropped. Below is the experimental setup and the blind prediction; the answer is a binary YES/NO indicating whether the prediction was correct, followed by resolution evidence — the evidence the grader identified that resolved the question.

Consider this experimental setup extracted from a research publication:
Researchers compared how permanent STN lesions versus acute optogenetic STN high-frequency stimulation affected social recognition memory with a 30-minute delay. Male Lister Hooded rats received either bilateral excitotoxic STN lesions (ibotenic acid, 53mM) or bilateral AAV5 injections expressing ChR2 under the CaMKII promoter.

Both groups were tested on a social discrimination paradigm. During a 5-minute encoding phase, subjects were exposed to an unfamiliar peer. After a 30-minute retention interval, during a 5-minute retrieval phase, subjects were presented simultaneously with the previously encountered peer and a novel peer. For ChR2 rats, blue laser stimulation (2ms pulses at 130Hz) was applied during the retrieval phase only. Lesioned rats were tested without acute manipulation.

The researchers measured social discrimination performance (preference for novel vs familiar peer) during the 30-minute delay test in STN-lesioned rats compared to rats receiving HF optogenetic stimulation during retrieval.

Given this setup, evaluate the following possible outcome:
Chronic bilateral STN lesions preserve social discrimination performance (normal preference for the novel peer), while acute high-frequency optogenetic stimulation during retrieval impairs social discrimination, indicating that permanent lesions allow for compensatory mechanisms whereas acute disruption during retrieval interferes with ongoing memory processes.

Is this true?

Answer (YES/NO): NO